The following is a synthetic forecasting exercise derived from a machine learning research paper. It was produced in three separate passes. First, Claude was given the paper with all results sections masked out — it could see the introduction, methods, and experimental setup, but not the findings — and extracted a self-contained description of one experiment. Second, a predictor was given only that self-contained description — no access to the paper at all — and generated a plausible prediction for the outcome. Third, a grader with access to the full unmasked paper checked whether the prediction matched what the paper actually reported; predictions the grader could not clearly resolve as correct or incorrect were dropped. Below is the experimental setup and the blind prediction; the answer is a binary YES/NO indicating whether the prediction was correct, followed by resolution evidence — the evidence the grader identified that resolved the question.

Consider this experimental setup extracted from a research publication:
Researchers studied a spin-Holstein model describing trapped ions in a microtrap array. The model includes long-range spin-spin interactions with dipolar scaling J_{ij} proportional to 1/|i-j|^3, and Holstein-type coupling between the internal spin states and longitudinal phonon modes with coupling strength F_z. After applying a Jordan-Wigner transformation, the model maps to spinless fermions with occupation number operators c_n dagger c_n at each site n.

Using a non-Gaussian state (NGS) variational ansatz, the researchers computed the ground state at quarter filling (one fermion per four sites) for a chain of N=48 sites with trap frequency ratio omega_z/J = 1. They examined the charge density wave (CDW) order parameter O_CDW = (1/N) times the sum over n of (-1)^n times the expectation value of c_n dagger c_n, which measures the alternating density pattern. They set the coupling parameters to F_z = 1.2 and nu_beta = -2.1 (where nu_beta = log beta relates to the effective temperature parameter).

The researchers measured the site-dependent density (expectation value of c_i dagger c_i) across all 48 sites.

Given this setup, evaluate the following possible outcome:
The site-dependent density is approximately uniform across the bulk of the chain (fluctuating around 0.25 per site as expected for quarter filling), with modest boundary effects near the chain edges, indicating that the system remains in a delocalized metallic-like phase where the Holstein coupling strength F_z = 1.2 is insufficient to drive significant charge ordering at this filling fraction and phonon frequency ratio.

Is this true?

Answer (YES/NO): NO